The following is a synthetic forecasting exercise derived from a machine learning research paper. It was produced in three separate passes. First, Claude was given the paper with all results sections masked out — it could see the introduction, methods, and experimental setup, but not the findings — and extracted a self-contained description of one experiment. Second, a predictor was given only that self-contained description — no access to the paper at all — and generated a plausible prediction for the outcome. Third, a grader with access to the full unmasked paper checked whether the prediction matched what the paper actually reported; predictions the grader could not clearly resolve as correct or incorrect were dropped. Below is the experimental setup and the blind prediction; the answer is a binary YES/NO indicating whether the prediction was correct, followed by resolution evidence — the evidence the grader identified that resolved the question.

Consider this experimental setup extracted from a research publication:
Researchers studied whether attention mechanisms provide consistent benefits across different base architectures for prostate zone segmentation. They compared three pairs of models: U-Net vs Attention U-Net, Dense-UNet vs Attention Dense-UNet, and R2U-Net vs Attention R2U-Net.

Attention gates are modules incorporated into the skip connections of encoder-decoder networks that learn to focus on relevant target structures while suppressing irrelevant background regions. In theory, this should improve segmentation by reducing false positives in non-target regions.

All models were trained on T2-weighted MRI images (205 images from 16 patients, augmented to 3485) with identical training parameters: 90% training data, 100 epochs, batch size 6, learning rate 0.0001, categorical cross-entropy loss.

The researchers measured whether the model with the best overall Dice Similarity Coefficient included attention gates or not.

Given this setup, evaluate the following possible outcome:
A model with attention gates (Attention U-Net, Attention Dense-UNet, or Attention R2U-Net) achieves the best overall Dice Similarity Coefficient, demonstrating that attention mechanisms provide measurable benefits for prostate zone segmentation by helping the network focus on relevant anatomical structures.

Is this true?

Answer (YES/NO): NO